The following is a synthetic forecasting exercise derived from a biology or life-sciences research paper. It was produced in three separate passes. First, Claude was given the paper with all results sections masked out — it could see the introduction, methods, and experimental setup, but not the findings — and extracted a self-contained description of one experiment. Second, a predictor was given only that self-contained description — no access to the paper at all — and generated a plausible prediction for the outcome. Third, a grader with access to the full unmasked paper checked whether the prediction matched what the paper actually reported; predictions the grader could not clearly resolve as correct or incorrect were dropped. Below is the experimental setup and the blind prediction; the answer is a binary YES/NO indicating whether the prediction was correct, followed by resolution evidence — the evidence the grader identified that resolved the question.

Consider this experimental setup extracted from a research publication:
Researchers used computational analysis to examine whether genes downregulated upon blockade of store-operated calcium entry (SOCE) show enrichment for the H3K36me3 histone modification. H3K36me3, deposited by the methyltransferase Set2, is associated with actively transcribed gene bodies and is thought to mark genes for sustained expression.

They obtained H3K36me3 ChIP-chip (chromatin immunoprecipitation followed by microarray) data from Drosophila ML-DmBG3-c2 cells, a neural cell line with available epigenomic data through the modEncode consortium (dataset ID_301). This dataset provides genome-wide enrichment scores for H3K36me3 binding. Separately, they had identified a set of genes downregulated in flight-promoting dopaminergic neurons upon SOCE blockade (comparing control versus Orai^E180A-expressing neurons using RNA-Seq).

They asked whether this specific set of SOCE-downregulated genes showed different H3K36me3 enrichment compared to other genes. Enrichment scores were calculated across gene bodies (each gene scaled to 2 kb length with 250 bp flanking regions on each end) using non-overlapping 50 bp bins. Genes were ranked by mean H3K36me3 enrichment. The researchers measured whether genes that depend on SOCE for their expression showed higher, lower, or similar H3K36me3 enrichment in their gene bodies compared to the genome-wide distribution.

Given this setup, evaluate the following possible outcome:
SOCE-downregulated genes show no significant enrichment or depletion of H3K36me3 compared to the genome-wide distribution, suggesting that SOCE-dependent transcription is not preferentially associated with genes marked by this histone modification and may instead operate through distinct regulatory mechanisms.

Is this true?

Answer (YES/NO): NO